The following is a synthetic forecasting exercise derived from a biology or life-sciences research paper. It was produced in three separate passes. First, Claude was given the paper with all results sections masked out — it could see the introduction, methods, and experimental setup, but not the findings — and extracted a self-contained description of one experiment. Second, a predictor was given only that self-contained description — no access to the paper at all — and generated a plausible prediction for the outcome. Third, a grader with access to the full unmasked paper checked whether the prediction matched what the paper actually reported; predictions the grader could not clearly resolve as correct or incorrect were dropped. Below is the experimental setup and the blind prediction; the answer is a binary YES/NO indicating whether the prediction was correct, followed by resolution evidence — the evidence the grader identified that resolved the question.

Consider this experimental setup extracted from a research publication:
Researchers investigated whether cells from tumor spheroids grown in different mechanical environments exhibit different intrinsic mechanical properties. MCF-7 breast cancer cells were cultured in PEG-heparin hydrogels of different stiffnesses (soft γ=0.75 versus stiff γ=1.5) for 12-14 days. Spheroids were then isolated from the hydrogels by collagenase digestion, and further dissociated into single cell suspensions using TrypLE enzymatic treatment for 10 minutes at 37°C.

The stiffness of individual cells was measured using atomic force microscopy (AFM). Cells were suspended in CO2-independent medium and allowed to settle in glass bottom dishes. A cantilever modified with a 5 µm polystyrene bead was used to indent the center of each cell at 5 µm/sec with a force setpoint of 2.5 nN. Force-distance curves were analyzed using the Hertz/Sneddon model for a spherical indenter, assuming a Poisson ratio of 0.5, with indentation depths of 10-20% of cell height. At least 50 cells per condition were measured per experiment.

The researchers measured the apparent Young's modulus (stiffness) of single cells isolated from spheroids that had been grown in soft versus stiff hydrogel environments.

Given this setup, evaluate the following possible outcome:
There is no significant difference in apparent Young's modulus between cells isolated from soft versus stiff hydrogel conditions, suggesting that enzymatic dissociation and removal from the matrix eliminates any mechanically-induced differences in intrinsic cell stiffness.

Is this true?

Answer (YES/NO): NO